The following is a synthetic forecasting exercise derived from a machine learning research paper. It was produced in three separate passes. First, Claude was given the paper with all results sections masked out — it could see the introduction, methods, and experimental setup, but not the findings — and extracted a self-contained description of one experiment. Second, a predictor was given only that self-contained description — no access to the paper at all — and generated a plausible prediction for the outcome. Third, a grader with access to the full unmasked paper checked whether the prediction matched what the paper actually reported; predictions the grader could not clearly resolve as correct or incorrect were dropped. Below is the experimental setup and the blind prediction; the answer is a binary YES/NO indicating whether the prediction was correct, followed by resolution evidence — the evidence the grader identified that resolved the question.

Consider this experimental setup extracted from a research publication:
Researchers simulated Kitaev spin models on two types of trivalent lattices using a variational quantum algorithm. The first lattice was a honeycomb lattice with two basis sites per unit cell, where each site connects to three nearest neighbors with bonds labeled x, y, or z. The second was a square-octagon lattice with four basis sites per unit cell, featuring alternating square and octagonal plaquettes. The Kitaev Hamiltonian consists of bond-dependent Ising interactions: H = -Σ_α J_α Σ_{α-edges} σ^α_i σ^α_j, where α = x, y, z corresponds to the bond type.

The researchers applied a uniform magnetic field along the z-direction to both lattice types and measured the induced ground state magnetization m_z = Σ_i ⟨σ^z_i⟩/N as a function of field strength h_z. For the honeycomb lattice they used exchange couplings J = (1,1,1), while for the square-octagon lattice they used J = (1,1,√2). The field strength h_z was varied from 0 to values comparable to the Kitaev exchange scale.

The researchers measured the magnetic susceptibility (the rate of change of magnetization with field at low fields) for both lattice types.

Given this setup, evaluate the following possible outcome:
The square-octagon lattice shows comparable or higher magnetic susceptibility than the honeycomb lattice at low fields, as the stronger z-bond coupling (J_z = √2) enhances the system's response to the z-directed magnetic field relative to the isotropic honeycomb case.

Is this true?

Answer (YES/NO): YES